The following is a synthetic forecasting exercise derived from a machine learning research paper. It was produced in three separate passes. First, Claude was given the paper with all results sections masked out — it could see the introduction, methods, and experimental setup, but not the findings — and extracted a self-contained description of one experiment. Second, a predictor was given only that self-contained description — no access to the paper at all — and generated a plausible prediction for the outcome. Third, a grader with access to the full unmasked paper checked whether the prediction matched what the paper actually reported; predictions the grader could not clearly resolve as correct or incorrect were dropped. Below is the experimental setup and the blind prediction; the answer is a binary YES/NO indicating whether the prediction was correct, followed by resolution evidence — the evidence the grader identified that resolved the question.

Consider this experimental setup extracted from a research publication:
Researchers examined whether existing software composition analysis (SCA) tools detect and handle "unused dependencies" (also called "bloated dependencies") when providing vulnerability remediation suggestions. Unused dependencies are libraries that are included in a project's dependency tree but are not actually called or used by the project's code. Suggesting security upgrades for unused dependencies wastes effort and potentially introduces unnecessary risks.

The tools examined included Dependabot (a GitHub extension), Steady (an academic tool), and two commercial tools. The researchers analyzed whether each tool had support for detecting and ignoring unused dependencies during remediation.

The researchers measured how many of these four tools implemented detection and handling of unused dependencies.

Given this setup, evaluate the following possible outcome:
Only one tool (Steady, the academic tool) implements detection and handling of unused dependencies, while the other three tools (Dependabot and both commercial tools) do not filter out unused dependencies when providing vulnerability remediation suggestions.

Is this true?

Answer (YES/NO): NO